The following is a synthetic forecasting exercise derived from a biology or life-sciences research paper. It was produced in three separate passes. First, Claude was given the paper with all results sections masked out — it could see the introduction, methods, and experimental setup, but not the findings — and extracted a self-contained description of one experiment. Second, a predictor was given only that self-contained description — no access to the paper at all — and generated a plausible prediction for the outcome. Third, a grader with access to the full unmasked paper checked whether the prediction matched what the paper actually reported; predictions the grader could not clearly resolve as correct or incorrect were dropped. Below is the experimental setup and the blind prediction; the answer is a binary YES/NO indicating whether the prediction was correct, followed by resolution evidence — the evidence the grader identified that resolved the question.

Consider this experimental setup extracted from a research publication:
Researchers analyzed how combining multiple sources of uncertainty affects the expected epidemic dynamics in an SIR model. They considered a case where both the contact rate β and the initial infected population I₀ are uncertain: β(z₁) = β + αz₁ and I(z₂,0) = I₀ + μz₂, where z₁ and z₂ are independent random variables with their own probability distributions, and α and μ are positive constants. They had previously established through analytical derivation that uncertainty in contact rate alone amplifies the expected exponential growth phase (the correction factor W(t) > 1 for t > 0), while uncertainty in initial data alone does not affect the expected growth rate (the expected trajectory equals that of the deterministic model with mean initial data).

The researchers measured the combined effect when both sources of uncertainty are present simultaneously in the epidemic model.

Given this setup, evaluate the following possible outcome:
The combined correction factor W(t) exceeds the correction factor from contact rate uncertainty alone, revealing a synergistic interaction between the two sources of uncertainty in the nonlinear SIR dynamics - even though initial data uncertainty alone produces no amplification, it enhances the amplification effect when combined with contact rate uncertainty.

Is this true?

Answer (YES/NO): NO